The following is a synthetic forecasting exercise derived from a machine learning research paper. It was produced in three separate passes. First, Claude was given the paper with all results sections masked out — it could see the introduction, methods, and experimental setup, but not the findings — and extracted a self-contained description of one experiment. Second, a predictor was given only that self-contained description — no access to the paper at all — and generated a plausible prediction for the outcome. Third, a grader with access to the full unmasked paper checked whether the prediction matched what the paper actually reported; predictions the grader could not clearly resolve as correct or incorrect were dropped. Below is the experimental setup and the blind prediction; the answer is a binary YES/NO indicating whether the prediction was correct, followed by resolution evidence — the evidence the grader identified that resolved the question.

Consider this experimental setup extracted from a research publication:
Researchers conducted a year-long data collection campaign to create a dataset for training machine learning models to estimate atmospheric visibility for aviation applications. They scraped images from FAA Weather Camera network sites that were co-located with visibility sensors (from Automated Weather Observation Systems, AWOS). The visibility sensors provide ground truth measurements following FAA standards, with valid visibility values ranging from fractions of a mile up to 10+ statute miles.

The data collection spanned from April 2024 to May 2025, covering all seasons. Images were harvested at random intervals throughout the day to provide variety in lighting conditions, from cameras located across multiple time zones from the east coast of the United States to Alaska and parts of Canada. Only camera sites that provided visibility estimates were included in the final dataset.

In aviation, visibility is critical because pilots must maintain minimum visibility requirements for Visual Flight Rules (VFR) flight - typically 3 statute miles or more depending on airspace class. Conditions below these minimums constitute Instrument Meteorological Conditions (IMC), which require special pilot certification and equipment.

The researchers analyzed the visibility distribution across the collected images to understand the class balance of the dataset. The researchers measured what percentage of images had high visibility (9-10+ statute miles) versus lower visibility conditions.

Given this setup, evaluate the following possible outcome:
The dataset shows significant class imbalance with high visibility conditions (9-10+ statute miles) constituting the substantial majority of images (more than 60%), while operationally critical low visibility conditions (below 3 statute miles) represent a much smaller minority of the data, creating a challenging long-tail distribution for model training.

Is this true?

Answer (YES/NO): YES